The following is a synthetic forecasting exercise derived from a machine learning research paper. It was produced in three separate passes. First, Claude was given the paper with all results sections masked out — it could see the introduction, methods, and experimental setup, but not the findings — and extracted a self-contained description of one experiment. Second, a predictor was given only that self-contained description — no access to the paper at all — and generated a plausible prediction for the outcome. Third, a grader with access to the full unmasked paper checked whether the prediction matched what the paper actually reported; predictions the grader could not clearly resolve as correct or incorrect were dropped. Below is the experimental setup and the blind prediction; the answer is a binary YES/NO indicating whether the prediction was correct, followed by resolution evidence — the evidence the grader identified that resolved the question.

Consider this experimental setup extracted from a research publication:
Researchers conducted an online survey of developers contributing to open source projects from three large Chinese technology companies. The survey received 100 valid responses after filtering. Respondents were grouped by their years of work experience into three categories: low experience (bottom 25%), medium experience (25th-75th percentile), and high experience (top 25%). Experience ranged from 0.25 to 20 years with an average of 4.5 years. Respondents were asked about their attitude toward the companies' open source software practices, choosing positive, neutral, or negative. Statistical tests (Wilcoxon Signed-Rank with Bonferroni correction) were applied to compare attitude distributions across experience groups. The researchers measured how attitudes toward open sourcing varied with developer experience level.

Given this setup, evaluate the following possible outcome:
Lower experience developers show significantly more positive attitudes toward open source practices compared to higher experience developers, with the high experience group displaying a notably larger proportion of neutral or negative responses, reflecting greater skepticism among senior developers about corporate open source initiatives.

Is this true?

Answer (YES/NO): YES